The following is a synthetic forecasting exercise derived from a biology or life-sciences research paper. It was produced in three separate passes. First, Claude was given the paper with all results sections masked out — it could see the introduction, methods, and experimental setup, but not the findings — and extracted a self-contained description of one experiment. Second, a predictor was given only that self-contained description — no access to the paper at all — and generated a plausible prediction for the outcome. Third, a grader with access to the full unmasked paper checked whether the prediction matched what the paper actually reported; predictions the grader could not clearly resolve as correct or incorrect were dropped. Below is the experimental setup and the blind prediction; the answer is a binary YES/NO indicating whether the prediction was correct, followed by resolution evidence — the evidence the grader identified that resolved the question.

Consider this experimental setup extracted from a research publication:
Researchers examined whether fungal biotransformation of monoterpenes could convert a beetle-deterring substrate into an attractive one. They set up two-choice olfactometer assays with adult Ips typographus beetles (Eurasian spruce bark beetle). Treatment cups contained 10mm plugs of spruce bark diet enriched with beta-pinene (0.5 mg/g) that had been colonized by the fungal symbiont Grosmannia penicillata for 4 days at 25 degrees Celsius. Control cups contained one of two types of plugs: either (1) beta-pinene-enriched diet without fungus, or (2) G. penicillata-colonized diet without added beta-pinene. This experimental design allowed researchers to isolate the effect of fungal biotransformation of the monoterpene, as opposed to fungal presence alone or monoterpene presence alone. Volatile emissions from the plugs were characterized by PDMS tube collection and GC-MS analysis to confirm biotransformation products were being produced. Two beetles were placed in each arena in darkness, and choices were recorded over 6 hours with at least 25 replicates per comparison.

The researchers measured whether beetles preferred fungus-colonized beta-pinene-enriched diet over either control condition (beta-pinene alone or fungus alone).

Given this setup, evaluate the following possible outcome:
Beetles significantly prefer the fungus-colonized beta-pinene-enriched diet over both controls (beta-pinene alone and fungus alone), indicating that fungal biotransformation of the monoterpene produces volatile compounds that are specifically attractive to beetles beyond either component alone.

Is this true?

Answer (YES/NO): NO